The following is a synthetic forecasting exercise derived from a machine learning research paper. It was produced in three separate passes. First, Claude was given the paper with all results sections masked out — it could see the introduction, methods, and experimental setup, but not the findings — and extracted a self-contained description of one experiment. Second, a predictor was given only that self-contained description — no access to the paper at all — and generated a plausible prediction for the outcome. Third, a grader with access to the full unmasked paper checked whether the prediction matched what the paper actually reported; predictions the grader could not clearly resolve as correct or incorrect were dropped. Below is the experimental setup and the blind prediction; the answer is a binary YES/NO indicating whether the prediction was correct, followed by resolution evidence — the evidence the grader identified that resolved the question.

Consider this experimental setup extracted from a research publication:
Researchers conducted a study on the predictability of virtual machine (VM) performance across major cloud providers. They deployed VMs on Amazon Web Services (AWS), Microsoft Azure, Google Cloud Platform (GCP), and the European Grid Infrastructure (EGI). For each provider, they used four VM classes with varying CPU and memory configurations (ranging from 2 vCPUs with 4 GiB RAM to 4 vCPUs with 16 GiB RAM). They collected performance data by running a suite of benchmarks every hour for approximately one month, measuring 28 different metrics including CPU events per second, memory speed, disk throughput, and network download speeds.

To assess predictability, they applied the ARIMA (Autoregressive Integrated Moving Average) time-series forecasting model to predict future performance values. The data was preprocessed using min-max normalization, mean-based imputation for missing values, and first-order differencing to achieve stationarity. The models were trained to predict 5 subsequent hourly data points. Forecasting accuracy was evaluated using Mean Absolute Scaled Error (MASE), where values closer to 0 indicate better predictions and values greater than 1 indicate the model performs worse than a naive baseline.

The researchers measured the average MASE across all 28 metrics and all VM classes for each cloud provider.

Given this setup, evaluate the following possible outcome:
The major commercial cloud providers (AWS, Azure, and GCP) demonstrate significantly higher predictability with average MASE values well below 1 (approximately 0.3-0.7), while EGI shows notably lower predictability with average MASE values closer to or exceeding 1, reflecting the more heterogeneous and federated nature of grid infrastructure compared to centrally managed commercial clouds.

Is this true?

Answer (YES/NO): NO